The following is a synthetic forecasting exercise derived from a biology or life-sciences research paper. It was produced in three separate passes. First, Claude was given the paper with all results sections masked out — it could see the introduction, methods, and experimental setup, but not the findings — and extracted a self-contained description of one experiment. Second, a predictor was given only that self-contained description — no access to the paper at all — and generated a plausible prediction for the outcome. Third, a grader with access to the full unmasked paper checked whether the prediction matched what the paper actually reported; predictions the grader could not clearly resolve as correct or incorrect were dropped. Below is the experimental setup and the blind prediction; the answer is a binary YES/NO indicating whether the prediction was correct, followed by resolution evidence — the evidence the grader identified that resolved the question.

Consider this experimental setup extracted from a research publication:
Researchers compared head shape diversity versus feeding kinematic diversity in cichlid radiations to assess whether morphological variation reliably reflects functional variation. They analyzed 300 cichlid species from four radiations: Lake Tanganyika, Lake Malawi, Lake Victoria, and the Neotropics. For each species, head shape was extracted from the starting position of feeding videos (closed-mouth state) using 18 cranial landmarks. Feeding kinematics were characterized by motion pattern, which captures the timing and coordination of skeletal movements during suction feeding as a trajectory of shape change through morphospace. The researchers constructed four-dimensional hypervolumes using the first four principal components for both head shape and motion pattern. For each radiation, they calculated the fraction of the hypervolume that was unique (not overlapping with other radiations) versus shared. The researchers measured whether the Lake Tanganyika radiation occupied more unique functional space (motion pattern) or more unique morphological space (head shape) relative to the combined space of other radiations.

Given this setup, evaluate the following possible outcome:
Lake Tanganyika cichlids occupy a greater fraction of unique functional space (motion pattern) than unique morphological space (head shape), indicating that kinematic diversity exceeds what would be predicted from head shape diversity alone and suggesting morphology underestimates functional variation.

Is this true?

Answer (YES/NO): NO